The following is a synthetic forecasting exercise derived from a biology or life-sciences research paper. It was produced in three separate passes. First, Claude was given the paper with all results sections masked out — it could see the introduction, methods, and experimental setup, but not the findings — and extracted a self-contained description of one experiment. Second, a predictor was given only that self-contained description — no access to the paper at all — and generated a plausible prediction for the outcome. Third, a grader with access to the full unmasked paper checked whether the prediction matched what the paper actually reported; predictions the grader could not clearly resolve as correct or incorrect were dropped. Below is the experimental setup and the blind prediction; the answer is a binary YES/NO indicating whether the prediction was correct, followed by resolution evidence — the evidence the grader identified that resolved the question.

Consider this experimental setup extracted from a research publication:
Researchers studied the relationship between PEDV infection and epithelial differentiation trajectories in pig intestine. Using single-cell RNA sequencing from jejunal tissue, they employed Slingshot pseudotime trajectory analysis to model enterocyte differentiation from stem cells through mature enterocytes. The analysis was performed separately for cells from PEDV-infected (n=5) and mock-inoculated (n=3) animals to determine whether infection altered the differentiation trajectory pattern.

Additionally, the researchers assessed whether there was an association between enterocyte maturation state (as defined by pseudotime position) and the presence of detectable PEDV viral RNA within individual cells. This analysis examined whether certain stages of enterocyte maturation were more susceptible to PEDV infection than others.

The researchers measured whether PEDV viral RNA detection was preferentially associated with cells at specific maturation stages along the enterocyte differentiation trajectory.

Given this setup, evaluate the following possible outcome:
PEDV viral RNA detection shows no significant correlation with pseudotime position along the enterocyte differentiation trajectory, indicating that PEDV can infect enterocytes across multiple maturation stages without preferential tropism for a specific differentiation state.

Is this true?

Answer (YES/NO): NO